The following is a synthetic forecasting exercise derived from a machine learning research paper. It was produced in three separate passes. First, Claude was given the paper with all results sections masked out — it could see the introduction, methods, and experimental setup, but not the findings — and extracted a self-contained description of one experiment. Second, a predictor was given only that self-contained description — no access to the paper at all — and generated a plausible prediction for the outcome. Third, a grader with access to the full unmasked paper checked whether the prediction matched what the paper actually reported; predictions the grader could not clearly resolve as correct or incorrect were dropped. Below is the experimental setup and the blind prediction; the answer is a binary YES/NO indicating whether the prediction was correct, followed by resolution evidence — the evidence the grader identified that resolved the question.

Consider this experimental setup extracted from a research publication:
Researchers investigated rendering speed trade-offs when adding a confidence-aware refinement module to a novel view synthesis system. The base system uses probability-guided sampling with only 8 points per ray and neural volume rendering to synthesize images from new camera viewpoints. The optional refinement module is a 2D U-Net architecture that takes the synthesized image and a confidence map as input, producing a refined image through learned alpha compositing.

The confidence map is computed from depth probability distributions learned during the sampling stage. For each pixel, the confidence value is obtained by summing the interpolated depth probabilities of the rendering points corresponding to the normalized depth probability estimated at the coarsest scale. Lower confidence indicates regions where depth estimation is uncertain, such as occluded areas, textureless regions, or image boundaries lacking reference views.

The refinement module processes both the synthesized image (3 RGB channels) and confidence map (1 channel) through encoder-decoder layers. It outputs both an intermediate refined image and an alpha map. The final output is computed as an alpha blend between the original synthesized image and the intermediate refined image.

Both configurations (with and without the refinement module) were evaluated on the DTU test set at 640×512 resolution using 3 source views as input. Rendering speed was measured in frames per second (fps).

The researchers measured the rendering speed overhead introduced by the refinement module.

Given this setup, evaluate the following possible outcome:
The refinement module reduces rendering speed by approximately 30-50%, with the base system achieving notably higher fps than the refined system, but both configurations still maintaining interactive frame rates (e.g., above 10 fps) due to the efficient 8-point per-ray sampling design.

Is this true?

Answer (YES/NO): NO